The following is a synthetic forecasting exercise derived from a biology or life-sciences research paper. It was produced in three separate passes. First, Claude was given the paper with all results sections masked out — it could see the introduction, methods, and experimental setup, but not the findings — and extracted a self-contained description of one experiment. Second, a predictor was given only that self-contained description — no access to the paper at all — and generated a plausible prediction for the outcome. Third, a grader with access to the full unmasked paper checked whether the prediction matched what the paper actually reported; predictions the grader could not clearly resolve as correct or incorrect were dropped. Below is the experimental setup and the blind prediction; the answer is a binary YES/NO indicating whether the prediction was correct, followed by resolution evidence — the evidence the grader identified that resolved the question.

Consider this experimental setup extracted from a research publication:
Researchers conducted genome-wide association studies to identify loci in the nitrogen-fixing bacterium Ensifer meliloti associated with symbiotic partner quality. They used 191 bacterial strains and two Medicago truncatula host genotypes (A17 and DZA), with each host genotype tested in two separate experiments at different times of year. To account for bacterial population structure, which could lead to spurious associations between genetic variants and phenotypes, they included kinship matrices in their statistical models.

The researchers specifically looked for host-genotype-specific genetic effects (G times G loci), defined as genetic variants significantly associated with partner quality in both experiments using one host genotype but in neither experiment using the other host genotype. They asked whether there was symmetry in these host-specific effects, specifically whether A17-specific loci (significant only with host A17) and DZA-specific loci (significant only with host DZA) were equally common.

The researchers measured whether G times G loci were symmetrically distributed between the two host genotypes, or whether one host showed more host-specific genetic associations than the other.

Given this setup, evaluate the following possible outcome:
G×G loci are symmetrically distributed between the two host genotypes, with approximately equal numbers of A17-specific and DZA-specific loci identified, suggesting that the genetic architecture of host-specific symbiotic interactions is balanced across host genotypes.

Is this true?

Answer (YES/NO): NO